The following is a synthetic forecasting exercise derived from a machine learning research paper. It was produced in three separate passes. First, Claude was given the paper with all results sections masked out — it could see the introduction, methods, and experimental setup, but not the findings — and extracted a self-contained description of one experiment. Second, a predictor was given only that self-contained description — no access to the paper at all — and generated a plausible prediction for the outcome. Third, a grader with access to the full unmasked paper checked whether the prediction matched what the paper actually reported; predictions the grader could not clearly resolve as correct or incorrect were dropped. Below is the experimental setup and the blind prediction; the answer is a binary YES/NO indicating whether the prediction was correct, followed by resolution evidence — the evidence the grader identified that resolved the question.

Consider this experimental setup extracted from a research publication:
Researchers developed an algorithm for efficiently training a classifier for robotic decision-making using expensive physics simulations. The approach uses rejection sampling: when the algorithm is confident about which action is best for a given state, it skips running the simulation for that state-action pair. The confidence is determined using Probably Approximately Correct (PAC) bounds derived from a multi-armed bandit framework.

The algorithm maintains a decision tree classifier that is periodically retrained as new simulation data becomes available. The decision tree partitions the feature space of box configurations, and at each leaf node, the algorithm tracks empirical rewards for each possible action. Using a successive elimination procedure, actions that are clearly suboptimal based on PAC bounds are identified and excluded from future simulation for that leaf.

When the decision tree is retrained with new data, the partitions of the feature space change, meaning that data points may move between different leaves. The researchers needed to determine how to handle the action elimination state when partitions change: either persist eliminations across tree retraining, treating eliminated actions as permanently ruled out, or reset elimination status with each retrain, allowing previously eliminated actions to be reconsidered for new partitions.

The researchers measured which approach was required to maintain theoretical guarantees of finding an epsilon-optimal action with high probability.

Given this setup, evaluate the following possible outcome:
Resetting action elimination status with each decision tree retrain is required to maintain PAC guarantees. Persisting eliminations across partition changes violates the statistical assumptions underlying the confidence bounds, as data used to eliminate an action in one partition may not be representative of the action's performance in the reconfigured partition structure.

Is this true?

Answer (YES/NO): YES